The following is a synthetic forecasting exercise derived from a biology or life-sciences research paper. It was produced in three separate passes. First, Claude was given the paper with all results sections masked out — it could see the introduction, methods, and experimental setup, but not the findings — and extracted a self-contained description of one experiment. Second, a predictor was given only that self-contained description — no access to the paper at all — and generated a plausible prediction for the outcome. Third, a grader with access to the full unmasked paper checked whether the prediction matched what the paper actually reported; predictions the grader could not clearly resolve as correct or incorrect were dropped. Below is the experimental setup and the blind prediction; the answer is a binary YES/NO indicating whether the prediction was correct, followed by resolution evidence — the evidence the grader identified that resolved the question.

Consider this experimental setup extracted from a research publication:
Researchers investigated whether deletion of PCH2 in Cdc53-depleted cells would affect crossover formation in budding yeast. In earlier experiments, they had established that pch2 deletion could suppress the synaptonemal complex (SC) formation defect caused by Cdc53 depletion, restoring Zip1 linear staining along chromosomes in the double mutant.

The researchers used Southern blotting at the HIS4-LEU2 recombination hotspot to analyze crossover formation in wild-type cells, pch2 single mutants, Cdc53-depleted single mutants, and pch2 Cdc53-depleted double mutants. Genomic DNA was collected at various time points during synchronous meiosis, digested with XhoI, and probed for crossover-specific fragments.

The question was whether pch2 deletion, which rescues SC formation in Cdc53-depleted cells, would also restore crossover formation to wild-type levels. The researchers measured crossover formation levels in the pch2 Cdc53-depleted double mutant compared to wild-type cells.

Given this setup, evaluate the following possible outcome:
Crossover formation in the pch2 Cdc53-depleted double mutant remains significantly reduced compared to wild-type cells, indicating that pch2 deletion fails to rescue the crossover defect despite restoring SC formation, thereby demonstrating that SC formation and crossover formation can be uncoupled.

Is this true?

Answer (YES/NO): YES